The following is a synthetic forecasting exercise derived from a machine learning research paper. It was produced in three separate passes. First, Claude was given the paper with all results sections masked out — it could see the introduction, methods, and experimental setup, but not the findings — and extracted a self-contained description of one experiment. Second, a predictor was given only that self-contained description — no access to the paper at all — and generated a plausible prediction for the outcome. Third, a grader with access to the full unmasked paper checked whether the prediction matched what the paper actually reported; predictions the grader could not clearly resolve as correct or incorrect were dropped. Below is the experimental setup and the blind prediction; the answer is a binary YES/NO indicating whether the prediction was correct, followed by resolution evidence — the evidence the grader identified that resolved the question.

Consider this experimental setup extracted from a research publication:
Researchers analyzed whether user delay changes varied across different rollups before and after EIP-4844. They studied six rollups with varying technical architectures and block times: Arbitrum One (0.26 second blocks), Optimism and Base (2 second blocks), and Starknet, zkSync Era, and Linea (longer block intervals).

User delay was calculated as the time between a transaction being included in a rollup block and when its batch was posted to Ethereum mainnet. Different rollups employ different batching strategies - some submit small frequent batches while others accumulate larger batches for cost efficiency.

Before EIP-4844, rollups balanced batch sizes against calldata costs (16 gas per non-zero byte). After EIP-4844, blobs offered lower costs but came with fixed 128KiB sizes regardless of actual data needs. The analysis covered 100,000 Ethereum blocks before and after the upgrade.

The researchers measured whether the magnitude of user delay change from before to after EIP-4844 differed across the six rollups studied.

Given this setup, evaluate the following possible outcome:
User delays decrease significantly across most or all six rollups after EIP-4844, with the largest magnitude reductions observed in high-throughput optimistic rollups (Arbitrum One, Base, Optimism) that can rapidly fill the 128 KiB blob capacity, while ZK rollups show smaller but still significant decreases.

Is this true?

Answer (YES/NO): NO